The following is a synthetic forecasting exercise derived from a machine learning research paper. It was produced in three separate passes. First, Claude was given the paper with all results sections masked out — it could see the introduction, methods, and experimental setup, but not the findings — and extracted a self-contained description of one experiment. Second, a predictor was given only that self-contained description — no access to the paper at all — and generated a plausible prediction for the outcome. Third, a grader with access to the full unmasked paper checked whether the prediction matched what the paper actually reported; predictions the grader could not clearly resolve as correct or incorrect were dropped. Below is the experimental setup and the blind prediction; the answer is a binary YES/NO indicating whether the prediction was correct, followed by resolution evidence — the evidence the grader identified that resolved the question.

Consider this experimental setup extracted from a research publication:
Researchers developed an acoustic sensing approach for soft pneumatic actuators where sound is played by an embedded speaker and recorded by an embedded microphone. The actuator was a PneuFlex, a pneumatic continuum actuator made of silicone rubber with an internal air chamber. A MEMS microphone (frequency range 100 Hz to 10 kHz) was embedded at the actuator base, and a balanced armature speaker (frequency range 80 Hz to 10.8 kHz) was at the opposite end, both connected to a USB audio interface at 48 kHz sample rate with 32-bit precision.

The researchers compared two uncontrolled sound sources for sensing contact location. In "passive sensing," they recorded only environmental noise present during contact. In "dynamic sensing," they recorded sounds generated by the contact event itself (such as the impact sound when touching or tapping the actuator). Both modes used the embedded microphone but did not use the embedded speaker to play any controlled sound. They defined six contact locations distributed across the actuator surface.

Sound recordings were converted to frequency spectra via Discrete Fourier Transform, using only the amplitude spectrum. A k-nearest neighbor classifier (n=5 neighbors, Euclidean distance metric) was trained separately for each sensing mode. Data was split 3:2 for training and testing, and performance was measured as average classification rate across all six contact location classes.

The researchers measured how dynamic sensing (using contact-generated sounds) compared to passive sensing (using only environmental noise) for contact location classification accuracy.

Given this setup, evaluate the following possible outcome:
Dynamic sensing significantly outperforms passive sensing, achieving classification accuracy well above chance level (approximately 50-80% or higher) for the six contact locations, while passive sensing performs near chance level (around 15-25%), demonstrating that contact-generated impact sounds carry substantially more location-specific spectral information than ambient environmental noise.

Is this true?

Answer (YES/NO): NO